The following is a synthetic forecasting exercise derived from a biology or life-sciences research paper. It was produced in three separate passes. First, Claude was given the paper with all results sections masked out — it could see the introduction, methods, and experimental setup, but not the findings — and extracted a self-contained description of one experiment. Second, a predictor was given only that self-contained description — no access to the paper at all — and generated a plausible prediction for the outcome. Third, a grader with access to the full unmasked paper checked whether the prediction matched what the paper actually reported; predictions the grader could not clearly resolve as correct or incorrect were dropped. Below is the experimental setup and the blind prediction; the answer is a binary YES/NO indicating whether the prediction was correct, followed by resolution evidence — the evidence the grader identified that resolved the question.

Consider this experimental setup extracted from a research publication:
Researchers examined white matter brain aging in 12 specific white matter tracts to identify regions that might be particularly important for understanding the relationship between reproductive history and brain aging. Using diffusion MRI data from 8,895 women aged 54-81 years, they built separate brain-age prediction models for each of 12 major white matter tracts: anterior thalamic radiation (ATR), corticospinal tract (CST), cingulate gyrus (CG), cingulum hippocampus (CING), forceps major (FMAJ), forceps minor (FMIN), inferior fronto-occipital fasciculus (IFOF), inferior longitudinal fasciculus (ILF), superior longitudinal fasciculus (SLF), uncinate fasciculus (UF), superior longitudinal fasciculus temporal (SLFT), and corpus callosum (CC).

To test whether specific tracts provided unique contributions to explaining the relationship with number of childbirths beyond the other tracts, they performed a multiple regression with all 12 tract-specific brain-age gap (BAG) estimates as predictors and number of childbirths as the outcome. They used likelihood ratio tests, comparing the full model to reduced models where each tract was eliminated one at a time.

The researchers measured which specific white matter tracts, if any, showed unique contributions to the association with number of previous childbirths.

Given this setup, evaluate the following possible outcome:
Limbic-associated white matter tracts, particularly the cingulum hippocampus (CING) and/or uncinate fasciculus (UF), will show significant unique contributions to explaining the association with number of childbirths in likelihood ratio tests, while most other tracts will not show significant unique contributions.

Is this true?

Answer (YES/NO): NO